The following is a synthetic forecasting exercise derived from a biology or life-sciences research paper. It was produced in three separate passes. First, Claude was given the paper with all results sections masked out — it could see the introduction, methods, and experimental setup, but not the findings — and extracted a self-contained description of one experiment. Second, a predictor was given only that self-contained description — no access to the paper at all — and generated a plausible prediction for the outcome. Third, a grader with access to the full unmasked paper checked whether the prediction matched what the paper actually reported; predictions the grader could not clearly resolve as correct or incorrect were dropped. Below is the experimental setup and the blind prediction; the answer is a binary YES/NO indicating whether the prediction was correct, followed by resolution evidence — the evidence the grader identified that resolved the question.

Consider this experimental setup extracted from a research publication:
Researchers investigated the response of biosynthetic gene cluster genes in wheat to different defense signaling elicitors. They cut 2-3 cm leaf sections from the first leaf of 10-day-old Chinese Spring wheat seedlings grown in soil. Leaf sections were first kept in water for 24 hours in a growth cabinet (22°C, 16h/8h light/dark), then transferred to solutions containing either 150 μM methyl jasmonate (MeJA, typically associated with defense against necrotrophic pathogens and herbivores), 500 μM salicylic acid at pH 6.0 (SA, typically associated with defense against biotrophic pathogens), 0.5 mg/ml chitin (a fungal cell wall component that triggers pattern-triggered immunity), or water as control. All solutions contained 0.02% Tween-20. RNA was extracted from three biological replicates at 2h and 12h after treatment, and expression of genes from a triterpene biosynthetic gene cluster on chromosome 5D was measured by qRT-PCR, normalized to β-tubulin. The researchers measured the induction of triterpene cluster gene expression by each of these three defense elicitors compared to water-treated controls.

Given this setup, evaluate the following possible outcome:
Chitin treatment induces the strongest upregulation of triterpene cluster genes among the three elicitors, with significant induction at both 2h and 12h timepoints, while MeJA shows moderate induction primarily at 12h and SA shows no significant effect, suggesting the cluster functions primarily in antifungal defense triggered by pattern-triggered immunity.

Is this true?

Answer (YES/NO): NO